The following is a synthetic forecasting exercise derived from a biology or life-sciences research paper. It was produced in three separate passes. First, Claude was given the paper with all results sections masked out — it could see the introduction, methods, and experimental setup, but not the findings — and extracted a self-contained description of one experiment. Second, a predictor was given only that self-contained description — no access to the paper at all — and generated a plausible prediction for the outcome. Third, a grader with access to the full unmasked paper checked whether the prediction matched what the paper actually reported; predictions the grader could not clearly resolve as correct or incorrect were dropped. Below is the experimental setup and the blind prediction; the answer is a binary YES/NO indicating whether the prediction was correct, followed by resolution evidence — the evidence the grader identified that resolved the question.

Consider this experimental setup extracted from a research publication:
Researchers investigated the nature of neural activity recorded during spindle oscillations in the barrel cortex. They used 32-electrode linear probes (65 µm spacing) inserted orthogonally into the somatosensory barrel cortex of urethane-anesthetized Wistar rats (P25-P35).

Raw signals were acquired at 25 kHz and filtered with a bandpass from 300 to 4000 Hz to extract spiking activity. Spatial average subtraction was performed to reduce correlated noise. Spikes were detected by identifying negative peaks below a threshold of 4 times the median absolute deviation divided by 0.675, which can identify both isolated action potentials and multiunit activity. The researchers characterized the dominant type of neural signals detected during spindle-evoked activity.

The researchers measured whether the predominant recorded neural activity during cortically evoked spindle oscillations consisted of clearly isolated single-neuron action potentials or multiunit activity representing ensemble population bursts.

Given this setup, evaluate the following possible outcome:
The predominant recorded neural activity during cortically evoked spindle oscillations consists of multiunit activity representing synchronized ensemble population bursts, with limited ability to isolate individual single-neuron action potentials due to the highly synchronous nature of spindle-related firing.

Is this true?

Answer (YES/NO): YES